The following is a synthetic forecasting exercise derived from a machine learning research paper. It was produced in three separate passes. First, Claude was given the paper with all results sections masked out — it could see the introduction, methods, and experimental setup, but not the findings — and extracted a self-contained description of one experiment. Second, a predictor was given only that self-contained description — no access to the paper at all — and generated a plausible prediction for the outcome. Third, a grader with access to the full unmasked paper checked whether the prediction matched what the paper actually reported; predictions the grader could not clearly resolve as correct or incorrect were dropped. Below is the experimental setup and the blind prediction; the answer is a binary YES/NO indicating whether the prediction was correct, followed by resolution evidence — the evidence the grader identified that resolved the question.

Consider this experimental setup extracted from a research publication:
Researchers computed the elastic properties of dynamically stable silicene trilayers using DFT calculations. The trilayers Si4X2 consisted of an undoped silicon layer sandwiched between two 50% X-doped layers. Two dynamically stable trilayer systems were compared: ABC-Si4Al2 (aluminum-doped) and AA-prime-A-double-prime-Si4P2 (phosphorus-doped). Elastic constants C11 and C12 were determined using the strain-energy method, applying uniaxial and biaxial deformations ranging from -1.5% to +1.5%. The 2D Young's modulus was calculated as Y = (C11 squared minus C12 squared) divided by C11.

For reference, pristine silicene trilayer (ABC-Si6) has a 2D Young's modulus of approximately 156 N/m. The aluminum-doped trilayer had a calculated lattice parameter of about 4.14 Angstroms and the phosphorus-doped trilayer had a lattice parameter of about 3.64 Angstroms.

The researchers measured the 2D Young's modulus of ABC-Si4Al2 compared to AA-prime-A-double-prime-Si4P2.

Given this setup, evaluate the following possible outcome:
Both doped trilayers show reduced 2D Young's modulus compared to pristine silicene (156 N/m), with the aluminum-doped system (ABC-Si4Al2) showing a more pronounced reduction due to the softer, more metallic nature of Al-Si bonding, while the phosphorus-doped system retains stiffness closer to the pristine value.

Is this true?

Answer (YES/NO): NO